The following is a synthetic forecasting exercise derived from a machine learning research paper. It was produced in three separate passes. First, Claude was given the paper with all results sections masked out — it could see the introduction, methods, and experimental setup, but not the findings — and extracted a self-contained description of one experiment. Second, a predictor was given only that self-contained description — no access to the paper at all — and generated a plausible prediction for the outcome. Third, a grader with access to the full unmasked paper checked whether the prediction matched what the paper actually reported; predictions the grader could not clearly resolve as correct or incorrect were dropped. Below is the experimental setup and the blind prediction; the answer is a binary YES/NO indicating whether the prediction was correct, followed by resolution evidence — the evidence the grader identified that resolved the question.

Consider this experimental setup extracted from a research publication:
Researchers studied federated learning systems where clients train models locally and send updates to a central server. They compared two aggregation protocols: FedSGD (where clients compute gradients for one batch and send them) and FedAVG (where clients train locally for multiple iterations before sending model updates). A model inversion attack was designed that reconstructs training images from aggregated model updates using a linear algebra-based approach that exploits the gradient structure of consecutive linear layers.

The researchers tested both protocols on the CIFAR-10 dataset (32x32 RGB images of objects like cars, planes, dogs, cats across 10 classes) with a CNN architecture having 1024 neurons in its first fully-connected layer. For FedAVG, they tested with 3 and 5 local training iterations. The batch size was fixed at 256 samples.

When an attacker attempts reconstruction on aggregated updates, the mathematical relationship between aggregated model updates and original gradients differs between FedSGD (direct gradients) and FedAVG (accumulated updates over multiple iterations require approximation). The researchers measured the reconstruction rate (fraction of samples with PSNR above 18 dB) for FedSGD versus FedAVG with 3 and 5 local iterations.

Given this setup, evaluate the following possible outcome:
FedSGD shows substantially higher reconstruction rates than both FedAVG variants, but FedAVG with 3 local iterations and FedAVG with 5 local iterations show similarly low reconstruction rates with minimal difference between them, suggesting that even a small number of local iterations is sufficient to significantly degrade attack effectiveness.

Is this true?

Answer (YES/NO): NO